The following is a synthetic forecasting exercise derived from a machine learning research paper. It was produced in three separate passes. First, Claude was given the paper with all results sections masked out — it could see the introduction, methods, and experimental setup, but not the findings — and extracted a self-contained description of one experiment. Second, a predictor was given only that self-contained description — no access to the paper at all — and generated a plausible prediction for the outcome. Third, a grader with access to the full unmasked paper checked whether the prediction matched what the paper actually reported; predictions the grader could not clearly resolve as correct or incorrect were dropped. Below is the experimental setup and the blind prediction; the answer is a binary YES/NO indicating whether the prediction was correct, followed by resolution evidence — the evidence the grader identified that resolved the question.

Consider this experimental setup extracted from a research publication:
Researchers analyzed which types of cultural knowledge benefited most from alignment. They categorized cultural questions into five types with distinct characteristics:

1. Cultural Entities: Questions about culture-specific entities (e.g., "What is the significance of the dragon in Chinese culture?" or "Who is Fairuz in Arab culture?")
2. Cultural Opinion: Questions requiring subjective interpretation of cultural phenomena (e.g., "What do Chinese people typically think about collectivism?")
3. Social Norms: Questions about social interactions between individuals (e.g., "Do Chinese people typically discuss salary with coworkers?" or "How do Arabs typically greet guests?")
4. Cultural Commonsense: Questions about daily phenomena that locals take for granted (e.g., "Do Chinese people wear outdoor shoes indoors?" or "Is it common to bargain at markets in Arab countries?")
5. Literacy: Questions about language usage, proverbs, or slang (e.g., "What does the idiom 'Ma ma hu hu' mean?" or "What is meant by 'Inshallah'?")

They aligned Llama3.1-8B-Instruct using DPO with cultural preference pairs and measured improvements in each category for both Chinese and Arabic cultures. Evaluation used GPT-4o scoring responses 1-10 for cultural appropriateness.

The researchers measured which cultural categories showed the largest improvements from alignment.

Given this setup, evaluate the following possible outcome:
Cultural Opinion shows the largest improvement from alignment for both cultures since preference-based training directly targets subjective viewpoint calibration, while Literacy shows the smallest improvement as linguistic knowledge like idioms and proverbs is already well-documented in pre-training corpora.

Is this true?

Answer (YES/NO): NO